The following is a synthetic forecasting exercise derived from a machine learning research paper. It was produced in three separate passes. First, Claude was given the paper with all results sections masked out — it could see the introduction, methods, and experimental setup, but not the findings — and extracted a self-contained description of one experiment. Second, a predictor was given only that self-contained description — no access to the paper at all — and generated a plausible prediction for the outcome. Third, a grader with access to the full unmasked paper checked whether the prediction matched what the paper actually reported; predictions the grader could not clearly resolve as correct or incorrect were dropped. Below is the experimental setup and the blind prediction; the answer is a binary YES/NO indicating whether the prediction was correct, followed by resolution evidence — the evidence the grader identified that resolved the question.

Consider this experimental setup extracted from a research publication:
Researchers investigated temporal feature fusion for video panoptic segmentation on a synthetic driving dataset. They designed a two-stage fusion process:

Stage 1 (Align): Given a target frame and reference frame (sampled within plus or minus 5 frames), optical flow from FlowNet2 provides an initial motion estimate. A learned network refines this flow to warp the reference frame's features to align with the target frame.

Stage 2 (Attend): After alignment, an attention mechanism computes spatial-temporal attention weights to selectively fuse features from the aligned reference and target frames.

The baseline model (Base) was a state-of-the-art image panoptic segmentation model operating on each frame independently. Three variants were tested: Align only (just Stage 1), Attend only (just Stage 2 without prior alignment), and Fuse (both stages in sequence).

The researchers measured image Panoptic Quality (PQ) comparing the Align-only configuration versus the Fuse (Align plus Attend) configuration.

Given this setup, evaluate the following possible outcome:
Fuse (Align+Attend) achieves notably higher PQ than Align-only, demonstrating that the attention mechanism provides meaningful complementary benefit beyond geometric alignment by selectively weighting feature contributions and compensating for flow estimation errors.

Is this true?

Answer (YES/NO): YES